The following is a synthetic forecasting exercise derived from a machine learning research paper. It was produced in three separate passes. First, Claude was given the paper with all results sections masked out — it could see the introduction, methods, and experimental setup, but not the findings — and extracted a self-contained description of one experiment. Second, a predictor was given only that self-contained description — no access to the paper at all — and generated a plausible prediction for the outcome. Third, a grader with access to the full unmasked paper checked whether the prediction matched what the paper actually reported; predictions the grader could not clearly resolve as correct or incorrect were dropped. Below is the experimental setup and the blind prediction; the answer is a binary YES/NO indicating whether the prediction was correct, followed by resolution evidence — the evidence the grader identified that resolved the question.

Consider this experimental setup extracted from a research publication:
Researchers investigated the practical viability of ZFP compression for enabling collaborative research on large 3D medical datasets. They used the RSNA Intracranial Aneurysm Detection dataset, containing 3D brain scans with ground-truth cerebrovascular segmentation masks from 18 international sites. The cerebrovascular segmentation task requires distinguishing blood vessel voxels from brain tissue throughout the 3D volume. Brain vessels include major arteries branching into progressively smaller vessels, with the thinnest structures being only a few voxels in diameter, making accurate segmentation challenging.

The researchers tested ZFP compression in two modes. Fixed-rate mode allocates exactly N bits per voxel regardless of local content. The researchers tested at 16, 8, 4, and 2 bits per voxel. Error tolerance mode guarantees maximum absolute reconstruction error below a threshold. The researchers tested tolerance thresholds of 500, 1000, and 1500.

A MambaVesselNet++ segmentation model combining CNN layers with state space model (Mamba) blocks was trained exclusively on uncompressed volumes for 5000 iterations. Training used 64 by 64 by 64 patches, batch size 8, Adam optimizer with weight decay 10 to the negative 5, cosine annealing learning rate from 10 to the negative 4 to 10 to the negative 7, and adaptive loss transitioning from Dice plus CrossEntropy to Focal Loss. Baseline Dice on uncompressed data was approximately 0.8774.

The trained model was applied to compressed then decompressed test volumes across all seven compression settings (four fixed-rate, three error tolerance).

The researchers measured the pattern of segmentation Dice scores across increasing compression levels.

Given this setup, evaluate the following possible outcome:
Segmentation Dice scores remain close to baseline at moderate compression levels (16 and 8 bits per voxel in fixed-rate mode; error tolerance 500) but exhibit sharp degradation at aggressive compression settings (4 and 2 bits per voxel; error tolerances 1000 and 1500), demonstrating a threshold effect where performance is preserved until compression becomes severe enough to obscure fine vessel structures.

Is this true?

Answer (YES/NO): NO